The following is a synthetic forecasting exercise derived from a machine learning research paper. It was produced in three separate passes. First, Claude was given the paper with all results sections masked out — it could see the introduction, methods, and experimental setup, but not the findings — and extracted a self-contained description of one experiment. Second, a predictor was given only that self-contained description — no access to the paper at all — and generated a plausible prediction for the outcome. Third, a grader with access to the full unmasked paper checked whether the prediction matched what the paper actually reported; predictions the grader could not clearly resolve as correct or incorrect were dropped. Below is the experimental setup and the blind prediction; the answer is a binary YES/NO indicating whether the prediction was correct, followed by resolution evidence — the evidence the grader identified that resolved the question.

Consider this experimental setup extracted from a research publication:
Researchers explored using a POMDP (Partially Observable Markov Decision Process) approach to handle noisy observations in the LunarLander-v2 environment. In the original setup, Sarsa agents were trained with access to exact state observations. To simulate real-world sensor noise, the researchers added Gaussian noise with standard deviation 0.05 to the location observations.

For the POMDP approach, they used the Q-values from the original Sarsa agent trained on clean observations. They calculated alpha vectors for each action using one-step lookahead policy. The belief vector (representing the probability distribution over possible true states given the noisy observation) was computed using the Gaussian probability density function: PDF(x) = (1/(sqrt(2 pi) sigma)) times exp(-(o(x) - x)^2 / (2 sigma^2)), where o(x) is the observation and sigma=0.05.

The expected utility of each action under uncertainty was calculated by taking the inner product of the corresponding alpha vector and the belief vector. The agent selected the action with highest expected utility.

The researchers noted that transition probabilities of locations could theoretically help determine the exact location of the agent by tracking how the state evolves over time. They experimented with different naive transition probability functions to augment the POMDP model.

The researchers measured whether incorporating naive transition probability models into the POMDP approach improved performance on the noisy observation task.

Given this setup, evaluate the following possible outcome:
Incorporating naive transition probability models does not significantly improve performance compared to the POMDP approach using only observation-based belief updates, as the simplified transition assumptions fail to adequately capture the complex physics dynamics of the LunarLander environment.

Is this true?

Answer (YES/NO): NO